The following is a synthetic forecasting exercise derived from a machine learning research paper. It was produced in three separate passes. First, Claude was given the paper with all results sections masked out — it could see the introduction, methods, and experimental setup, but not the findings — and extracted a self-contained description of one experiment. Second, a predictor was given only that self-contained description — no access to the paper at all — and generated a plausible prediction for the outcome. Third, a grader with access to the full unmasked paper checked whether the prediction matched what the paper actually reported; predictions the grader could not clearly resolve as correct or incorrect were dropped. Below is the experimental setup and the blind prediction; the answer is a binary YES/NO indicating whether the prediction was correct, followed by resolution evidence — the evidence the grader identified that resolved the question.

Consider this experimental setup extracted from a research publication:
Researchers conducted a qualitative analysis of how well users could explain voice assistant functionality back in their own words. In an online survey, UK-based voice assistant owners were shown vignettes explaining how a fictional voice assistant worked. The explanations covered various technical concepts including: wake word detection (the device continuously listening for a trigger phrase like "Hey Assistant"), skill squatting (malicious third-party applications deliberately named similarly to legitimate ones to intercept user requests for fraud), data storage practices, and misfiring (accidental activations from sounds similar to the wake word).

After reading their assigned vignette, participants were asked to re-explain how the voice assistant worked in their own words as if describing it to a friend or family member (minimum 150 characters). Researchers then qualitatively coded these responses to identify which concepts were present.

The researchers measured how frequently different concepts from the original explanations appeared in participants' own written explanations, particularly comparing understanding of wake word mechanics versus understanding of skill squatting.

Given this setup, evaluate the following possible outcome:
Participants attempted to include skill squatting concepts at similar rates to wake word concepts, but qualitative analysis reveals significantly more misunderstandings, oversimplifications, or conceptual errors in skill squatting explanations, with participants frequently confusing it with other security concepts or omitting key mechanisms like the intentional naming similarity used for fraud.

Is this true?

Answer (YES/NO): NO